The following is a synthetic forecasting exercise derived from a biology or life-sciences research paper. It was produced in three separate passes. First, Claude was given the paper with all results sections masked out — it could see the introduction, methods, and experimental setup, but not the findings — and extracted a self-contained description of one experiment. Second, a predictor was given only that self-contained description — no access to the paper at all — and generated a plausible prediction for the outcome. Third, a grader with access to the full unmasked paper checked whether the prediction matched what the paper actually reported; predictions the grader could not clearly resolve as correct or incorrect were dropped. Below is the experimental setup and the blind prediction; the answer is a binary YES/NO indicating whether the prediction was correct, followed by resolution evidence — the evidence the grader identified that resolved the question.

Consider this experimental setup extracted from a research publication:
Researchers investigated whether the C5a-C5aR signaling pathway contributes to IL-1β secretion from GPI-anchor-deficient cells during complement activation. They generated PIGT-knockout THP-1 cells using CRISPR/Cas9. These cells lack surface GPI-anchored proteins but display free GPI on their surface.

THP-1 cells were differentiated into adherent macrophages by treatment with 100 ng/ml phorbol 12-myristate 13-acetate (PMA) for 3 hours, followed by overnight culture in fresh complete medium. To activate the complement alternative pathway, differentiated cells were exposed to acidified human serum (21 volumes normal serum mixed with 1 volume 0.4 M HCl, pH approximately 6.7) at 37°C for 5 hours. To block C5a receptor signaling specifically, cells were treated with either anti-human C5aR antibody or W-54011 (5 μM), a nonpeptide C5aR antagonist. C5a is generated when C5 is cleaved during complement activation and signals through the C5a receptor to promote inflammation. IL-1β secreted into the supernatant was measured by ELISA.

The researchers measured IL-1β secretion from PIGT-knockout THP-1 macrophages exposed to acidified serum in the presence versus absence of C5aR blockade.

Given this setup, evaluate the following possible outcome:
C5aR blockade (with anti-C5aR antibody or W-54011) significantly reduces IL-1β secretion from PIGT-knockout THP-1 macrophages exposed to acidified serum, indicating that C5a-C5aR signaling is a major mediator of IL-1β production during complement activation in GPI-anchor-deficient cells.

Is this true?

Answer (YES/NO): NO